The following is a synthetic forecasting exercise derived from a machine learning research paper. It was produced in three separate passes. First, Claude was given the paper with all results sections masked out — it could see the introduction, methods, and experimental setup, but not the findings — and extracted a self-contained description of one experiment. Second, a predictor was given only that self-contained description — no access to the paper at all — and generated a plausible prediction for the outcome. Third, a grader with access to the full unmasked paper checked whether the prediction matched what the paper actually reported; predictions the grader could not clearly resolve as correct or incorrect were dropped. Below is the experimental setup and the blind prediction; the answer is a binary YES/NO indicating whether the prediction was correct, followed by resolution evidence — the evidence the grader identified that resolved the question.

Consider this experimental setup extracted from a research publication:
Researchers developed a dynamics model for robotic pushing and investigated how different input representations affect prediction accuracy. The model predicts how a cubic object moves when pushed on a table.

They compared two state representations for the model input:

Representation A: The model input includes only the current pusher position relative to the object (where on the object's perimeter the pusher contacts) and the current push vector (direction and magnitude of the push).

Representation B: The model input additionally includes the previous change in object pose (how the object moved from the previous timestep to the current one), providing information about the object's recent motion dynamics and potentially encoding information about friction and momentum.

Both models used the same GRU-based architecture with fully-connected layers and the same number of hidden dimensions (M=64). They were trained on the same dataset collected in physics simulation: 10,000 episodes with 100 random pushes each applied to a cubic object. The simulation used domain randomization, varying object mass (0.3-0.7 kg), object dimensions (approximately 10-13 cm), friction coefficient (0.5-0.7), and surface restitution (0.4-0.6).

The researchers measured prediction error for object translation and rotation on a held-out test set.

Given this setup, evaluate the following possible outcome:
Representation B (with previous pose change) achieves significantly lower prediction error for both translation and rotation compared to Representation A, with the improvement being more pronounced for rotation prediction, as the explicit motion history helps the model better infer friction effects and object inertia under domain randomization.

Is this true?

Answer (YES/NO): NO